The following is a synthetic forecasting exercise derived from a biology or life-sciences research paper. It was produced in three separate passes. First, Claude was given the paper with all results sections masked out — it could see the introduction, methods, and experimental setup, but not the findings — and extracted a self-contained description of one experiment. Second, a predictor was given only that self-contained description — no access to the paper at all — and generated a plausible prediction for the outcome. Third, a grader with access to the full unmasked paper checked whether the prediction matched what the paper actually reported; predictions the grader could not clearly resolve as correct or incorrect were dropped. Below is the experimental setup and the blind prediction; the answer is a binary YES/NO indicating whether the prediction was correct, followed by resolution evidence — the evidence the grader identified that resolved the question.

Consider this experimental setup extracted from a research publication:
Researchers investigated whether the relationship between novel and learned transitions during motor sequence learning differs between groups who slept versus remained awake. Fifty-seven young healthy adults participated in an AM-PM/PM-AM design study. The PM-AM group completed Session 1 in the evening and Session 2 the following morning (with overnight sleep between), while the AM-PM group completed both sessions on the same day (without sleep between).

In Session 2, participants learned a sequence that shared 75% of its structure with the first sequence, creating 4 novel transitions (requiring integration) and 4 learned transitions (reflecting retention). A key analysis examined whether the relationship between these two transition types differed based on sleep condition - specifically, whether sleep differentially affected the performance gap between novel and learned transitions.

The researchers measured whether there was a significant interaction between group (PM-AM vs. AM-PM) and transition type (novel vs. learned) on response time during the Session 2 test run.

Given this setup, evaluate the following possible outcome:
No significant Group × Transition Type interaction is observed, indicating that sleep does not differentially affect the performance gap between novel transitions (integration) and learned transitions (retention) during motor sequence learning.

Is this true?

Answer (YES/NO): YES